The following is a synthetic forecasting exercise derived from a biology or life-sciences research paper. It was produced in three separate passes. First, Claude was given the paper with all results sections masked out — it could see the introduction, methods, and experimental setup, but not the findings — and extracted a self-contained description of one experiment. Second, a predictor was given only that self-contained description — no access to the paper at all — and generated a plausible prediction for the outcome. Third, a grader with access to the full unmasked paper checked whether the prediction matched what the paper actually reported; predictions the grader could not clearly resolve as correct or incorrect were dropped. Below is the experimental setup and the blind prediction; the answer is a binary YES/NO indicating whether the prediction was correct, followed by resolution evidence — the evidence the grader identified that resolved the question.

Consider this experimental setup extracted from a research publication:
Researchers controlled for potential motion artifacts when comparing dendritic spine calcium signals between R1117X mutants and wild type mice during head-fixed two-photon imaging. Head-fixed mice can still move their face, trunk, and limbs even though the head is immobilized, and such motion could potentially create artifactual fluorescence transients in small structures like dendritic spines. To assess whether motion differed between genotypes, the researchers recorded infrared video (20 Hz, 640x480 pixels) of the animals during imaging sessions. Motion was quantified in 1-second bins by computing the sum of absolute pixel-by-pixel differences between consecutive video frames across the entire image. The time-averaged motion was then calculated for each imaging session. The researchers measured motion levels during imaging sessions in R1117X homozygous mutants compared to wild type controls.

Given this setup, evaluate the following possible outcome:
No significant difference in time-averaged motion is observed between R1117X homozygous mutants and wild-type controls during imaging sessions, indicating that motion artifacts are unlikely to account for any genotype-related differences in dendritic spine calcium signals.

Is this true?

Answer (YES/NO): YES